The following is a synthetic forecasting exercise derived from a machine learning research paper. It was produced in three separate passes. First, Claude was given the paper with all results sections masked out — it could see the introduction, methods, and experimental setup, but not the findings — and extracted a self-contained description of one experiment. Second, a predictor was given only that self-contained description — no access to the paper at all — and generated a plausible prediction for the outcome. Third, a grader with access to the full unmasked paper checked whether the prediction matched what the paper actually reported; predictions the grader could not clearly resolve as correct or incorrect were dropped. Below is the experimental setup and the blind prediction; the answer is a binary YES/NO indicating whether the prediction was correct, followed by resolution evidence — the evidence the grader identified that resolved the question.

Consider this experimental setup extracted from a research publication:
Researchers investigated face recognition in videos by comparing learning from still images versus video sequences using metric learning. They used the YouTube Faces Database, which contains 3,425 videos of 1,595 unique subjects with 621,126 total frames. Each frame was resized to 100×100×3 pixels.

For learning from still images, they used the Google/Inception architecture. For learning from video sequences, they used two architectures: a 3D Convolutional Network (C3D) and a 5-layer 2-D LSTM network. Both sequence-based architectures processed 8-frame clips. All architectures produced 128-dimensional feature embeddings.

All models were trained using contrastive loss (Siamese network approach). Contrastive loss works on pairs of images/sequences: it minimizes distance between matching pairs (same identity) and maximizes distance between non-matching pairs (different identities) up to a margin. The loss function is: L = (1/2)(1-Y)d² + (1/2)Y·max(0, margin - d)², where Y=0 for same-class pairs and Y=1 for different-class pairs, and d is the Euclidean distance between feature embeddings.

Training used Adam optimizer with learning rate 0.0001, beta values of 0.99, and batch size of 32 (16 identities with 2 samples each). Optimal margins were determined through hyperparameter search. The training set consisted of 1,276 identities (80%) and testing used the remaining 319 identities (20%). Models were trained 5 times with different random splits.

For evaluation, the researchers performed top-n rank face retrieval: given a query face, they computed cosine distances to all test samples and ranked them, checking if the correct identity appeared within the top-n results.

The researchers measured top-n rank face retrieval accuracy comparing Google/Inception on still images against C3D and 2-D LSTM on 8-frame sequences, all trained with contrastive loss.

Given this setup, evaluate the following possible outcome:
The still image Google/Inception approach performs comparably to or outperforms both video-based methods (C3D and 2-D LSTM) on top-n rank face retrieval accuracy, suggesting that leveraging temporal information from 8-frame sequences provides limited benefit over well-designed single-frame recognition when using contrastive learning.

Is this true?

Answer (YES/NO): YES